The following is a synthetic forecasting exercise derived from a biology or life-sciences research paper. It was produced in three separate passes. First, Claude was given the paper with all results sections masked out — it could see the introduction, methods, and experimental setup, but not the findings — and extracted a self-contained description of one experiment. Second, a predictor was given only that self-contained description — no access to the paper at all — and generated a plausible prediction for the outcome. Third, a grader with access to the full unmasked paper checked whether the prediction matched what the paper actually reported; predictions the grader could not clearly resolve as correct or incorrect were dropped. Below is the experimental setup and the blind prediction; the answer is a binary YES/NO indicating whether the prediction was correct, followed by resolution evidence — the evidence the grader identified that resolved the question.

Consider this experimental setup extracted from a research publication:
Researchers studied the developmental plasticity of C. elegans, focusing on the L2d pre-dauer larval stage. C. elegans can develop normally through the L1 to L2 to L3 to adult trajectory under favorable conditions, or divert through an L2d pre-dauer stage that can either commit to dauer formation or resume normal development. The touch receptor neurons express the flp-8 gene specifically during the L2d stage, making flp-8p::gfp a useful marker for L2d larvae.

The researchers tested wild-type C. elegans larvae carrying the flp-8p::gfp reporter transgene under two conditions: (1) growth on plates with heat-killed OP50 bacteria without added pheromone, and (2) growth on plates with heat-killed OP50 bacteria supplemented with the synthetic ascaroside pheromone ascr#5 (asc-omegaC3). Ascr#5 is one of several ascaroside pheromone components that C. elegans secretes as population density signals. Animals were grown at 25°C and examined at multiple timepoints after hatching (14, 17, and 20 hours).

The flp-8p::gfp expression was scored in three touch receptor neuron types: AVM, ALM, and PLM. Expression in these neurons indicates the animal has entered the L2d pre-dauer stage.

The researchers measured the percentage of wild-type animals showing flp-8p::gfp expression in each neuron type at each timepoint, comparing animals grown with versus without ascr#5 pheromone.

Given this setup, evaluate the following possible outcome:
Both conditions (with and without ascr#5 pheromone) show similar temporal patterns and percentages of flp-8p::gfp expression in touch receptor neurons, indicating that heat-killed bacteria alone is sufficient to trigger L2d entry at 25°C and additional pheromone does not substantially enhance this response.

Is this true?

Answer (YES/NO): NO